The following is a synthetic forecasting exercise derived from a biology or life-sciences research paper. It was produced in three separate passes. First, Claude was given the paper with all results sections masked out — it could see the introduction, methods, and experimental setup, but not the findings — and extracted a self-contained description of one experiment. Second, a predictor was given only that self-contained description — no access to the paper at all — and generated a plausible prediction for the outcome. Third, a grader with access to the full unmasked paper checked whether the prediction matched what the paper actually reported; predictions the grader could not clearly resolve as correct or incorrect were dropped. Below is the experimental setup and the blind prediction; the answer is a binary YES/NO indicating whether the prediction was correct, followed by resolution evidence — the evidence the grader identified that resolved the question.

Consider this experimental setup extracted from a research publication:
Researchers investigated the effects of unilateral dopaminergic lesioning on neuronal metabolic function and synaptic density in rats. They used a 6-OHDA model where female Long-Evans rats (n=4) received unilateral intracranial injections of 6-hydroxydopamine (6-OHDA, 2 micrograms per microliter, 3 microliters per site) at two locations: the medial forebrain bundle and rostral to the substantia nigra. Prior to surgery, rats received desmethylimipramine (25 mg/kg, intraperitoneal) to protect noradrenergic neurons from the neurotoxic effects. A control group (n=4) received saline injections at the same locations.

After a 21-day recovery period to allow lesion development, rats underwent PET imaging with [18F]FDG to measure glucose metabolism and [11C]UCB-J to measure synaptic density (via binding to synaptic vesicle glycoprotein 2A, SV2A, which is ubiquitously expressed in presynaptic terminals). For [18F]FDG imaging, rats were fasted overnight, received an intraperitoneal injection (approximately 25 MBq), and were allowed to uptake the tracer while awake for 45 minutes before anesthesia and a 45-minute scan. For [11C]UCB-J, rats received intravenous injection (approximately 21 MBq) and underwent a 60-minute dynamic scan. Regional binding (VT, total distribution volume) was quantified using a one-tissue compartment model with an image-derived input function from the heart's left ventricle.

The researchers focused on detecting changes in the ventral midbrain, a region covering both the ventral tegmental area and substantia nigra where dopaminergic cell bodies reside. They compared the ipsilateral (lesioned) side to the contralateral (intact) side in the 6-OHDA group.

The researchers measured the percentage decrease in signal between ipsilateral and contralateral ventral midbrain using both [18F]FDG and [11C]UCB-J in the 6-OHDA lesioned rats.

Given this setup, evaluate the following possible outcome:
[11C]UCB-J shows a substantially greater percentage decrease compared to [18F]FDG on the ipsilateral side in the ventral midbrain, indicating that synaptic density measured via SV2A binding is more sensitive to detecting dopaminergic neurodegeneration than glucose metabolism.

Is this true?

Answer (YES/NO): YES